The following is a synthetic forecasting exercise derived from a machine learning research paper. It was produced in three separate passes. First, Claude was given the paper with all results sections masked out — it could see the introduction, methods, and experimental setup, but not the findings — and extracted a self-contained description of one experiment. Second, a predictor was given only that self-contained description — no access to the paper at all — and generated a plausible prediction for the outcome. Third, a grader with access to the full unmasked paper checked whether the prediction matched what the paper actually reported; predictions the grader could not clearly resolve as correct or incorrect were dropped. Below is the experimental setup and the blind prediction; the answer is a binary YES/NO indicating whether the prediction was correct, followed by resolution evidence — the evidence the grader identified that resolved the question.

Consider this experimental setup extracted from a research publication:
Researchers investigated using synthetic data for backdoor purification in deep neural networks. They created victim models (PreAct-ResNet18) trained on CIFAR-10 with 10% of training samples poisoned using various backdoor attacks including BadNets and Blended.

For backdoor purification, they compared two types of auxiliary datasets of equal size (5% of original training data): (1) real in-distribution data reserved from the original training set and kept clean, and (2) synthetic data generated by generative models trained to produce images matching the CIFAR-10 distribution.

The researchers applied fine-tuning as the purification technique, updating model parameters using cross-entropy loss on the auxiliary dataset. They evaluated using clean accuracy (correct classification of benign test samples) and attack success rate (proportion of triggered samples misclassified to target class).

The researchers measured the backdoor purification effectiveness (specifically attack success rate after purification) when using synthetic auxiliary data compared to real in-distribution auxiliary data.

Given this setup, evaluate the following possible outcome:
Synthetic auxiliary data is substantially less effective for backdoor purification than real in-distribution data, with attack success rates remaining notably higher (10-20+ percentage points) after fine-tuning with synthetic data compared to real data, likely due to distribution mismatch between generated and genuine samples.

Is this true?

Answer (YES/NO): NO